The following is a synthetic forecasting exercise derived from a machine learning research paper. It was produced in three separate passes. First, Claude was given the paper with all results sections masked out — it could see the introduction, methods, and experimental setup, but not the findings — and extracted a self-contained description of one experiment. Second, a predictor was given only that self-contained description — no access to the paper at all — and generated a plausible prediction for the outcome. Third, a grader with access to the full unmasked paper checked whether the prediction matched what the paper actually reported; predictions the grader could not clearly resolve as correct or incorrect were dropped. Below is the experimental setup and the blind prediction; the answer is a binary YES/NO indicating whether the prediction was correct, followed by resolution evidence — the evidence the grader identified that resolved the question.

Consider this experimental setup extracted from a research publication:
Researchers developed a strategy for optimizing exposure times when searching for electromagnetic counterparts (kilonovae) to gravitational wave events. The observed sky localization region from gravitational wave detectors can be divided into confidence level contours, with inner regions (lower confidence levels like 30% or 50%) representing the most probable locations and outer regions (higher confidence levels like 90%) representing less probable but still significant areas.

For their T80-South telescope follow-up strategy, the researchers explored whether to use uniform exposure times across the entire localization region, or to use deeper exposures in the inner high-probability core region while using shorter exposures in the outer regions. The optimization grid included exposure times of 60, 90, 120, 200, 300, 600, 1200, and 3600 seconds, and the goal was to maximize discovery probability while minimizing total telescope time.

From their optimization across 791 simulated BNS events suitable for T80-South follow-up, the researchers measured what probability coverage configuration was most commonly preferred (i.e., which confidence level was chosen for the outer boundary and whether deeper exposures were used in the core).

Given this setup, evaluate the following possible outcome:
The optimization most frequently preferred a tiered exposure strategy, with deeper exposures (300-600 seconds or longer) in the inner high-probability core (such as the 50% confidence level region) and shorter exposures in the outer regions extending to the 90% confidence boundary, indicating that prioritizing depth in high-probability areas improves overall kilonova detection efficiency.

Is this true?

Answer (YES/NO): NO